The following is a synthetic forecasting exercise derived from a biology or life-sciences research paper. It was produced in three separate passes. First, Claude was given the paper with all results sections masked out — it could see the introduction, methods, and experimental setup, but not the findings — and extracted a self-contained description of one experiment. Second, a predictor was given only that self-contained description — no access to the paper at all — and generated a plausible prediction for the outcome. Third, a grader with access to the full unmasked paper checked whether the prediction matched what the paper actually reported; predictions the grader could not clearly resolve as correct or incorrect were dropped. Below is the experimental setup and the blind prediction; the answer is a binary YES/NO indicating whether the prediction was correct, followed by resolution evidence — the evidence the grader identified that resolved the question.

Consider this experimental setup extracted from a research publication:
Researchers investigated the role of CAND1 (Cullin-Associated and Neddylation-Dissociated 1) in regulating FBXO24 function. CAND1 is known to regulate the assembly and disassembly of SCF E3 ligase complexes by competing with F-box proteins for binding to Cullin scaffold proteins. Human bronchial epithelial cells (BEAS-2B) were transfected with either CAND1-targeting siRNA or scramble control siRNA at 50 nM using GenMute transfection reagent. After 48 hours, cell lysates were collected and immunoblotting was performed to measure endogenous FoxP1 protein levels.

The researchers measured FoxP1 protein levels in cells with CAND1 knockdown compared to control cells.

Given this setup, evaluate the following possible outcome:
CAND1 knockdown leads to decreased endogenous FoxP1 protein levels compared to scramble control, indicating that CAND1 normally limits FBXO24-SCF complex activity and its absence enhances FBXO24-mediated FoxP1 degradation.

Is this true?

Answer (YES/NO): NO